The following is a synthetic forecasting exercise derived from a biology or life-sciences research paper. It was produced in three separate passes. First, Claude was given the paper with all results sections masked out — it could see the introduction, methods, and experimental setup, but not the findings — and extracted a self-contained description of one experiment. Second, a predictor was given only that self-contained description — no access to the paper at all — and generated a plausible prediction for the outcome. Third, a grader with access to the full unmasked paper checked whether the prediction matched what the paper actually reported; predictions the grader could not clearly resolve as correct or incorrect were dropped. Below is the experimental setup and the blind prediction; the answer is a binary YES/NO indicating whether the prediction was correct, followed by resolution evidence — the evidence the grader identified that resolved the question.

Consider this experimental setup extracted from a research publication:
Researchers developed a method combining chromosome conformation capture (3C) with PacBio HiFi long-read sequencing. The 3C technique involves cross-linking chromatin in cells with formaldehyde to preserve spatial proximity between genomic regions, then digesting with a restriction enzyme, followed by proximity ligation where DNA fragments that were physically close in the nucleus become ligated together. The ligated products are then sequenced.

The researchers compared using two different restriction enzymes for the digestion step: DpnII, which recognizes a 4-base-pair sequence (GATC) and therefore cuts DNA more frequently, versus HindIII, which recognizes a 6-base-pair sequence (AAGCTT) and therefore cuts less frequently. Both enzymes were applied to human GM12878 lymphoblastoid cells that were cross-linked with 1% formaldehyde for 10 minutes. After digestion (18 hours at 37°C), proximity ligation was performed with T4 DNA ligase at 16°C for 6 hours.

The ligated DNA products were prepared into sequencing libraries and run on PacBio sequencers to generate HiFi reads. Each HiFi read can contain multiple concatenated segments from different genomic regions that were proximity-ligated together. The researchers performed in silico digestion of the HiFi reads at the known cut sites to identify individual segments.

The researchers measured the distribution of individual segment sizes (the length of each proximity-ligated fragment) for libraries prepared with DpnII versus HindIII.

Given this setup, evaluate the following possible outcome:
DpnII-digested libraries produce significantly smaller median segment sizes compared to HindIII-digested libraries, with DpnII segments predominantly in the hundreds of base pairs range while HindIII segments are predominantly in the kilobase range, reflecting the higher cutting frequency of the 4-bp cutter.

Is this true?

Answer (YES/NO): YES